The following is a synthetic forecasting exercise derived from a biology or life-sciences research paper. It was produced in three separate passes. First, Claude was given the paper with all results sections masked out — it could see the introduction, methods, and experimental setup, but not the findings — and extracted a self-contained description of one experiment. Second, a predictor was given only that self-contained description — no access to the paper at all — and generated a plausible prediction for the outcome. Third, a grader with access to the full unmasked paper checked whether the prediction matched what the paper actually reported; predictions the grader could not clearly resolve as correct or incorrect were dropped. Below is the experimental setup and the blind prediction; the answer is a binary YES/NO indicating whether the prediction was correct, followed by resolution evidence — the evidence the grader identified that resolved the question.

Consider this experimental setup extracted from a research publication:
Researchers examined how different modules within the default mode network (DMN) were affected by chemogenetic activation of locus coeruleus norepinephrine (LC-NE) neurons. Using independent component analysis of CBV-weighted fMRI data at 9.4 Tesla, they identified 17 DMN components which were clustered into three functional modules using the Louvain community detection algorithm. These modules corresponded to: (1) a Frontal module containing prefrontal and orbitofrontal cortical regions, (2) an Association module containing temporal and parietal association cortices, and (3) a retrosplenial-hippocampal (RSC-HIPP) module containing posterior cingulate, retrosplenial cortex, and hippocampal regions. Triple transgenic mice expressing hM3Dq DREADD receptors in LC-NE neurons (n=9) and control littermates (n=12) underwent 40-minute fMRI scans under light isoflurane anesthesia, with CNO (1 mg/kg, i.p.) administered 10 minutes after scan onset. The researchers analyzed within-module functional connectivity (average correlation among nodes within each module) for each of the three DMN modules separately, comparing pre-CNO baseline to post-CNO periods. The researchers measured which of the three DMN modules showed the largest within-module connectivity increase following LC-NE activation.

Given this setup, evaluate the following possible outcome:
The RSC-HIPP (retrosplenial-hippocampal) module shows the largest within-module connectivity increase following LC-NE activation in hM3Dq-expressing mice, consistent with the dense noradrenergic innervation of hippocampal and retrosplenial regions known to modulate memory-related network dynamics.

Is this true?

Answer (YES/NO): NO